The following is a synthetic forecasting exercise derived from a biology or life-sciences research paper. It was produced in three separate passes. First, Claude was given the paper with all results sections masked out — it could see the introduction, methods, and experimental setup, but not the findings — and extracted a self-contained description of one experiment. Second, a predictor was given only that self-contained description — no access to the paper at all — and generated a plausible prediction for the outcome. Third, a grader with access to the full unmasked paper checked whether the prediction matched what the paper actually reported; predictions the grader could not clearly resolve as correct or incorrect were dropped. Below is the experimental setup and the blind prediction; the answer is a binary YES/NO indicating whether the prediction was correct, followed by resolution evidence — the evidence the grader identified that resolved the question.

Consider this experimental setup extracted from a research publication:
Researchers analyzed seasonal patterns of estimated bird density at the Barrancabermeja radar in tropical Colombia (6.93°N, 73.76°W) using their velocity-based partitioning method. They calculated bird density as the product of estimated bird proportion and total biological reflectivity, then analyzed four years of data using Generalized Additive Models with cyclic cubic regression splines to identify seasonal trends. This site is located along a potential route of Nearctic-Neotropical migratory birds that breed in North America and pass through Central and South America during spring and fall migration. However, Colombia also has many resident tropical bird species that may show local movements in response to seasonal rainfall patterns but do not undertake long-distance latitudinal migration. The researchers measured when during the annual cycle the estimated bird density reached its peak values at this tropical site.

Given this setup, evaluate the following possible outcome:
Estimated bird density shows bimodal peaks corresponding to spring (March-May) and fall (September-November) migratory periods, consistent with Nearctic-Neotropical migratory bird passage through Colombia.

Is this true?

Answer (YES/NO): YES